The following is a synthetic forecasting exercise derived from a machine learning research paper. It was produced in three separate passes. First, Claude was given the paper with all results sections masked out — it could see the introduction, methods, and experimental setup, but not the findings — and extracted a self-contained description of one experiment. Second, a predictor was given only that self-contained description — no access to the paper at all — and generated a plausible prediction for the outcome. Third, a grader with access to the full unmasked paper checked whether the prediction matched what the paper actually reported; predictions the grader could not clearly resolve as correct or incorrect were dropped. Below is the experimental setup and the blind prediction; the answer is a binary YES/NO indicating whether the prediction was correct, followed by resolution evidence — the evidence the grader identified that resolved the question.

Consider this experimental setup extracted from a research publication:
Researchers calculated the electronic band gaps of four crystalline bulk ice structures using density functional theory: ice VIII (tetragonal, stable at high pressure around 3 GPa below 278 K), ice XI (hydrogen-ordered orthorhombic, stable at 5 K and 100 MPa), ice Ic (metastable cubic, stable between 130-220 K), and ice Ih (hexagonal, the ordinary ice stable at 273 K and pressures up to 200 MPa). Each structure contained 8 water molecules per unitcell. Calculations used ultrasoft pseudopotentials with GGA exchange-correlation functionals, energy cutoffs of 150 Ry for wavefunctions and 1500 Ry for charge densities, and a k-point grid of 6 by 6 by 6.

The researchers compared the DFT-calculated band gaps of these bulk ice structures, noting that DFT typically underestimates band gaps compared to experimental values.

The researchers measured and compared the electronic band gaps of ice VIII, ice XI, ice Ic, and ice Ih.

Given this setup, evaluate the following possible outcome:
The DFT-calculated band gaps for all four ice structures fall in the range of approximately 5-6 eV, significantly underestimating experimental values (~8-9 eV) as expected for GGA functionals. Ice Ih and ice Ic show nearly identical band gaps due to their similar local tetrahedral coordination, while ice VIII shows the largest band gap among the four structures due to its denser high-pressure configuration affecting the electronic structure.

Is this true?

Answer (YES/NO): YES